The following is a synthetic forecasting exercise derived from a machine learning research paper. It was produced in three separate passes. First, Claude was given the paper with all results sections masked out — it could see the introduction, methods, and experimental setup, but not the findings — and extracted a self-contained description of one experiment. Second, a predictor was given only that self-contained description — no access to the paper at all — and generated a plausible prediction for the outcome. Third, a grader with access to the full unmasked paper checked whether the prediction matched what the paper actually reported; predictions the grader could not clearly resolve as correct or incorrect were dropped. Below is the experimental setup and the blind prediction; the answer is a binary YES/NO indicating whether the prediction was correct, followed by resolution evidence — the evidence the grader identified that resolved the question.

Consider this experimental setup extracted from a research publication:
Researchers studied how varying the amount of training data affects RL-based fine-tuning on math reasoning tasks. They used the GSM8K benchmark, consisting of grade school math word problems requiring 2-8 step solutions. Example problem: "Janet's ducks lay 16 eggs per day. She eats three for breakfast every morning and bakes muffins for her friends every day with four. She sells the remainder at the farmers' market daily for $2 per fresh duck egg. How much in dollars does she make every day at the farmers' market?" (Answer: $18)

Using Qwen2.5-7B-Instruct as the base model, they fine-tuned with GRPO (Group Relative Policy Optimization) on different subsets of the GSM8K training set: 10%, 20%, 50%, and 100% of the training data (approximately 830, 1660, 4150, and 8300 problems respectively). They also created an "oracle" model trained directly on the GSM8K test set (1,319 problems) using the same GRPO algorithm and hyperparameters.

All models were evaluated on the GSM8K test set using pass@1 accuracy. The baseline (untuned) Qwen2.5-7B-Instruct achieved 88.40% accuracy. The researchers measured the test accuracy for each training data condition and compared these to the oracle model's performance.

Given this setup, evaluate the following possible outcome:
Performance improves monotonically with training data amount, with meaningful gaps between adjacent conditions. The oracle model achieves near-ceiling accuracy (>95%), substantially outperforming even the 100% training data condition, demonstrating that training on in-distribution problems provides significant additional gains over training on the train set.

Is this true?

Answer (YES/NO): NO